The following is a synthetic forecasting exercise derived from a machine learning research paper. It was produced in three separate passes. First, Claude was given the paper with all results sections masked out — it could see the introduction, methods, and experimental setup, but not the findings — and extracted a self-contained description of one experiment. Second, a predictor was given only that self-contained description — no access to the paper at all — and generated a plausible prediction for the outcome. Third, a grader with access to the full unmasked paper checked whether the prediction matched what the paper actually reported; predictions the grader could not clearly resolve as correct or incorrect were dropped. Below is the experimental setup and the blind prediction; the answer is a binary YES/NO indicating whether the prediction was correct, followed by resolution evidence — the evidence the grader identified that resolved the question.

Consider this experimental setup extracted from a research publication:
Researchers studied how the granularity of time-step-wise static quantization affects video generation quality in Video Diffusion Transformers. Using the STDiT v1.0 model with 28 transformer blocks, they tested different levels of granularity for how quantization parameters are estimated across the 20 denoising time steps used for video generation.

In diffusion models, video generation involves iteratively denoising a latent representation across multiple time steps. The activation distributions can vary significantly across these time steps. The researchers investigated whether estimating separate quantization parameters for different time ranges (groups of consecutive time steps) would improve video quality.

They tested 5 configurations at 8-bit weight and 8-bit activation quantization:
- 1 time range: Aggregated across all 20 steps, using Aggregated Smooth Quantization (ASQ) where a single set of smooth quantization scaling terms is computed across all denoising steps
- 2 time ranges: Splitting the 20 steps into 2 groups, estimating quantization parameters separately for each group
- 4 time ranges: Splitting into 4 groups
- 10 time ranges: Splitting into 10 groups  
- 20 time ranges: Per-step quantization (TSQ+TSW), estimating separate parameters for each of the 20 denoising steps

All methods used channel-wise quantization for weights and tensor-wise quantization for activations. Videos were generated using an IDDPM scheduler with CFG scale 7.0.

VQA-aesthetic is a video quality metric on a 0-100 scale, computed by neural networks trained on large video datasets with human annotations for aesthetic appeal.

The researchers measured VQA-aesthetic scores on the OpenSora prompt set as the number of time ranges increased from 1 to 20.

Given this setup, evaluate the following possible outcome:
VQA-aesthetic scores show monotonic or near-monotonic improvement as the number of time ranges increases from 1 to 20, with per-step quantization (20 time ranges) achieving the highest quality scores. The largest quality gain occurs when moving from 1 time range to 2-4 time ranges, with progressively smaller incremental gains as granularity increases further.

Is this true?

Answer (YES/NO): NO